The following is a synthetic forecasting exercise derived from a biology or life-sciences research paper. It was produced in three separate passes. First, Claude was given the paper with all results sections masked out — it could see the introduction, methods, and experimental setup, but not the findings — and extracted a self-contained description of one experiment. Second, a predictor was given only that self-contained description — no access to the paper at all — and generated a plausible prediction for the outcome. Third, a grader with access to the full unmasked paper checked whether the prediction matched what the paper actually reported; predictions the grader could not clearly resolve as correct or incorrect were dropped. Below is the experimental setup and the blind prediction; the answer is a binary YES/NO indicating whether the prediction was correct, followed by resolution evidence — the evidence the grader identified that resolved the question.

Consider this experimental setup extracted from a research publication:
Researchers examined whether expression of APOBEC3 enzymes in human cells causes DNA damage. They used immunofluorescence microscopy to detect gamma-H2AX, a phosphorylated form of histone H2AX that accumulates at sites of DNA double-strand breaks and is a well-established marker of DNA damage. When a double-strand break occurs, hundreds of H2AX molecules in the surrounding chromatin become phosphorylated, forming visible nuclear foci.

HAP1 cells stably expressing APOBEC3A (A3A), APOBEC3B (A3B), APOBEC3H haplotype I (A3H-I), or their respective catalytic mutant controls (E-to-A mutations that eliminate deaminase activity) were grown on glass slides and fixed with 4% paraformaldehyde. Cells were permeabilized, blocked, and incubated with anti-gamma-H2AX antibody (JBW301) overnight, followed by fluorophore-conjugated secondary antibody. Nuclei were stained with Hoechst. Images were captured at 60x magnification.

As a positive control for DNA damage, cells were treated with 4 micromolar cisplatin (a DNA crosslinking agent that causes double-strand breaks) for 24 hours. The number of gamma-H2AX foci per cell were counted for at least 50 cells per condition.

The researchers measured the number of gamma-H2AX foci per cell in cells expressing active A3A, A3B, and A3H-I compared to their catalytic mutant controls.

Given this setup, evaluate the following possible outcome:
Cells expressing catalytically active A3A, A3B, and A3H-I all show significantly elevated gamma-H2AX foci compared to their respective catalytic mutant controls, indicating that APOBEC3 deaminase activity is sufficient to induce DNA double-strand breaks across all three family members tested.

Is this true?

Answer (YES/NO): NO